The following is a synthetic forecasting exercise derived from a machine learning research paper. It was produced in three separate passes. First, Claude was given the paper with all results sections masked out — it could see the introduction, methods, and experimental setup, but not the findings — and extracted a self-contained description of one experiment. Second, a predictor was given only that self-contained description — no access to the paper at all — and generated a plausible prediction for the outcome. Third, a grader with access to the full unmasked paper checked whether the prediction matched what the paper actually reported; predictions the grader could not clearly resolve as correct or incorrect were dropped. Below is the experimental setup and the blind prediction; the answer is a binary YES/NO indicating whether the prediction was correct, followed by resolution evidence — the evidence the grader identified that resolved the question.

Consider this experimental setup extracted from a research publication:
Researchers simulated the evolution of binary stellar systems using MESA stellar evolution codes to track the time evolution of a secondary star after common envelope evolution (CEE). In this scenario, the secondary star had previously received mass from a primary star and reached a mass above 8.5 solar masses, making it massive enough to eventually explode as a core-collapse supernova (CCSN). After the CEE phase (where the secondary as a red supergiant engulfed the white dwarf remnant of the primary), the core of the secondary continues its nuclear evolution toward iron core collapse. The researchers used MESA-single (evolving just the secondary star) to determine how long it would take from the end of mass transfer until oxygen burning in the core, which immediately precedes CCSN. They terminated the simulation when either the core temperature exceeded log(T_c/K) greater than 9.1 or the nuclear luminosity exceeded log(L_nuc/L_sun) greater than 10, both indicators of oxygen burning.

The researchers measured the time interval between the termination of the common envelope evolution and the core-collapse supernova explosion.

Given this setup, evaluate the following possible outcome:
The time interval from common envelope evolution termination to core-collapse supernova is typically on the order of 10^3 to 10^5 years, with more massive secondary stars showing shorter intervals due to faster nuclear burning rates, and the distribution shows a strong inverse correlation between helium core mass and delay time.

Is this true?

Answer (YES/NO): NO